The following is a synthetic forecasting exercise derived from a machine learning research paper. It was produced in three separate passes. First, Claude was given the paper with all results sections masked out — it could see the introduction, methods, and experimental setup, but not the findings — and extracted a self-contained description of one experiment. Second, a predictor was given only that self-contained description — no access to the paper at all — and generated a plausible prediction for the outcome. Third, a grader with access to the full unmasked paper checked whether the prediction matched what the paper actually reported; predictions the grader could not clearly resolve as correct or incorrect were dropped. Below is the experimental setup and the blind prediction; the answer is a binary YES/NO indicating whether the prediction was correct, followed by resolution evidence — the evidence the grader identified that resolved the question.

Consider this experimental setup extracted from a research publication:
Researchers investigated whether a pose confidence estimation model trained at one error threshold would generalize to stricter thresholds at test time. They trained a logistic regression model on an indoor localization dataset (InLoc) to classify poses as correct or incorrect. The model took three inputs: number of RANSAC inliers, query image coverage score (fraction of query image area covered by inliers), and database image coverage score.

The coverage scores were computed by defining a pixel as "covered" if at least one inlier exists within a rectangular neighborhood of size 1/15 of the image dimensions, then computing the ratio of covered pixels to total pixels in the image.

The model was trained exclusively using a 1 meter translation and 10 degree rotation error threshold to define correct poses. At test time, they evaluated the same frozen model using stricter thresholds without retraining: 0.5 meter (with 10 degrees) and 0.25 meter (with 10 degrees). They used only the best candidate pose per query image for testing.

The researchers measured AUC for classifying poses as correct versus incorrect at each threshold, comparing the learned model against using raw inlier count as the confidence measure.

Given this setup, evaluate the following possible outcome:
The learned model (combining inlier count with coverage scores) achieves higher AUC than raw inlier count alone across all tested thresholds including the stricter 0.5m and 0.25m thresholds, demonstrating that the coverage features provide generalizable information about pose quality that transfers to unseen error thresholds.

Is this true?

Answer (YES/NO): YES